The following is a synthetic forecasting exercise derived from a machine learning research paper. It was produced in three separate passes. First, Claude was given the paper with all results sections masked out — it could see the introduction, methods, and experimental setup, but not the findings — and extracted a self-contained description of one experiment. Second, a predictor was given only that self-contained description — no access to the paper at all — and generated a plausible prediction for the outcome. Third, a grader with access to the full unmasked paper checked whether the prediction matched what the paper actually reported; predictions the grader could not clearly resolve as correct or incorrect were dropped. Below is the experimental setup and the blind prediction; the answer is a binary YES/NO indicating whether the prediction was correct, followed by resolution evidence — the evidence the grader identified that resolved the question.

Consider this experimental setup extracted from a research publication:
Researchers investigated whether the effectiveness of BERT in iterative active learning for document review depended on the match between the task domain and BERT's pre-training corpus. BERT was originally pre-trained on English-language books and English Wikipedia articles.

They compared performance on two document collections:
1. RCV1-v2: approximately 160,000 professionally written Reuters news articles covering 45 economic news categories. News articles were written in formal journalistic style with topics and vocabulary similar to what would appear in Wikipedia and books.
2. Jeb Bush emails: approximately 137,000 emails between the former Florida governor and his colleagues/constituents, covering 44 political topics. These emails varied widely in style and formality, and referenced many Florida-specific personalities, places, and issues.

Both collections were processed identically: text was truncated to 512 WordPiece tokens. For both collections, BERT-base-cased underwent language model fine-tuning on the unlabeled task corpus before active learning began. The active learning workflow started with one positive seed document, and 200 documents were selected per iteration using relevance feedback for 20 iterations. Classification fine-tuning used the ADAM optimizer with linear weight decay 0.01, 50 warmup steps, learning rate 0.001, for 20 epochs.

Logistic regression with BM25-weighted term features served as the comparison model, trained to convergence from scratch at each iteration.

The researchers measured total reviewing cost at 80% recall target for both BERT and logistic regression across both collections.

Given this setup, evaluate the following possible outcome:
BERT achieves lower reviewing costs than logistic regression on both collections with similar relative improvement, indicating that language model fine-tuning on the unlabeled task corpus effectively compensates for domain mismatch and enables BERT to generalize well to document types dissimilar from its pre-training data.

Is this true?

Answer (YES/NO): NO